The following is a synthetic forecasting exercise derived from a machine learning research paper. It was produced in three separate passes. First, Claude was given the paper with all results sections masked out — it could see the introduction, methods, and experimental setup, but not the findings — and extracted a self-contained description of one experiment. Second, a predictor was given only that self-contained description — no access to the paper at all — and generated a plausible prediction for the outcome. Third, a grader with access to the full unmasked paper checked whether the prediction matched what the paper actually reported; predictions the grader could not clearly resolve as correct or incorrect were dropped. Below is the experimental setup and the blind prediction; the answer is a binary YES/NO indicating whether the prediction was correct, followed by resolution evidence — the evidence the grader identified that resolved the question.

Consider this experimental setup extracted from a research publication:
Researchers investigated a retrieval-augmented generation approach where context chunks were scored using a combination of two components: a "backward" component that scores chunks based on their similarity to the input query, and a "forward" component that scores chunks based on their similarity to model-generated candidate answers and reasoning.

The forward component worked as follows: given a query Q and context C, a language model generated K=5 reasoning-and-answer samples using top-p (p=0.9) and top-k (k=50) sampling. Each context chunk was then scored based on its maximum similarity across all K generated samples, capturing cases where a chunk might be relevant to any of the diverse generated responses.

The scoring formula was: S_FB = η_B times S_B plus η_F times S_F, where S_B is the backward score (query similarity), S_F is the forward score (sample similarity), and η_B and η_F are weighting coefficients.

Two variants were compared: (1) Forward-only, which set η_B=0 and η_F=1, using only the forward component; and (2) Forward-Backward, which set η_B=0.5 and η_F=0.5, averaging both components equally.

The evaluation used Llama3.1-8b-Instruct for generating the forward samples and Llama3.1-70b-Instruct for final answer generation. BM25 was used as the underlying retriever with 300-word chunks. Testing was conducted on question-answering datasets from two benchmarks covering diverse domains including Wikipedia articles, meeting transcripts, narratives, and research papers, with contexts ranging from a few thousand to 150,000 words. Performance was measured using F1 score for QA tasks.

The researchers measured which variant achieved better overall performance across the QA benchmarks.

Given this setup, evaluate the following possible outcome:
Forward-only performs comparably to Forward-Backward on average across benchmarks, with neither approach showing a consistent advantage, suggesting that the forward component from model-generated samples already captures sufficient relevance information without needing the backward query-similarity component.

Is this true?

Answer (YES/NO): NO